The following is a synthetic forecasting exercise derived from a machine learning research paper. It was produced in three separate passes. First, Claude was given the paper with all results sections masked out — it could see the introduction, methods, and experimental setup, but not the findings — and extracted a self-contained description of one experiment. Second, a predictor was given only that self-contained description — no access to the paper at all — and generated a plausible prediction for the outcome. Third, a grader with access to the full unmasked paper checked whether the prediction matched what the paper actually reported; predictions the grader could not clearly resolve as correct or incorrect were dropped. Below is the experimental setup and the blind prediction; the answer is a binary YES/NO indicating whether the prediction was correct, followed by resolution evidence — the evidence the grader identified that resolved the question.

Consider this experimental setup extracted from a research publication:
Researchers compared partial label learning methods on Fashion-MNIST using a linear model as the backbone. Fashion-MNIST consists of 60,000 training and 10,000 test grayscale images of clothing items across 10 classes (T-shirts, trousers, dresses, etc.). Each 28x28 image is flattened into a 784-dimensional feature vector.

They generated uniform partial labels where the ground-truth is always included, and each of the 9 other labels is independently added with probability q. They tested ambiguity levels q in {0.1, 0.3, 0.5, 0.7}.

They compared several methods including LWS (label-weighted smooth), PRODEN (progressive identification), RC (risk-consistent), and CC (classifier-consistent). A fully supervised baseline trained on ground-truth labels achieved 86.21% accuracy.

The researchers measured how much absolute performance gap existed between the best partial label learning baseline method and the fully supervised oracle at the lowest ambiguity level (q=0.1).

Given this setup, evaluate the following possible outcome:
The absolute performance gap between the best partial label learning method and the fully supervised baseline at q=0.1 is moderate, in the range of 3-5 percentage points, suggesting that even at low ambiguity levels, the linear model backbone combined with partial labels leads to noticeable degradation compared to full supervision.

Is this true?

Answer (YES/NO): NO